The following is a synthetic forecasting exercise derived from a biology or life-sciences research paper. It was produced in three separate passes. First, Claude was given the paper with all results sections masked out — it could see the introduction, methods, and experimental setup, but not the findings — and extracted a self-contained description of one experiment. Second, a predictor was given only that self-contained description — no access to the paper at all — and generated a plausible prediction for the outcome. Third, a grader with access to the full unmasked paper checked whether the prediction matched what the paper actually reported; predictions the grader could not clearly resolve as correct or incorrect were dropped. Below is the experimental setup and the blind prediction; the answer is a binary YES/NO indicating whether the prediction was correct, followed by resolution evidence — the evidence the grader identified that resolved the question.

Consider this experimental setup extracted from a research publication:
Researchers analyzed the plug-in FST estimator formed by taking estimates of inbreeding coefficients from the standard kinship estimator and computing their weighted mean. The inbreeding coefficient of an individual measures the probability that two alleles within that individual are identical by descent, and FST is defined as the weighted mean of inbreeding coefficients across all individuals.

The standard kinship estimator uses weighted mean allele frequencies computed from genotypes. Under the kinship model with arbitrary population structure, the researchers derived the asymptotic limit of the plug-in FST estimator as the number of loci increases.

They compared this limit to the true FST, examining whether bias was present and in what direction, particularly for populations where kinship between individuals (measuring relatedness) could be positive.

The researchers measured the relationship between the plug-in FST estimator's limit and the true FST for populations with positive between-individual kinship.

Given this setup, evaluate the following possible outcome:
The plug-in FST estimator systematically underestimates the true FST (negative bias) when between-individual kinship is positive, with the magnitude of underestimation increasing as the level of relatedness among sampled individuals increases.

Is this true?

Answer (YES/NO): YES